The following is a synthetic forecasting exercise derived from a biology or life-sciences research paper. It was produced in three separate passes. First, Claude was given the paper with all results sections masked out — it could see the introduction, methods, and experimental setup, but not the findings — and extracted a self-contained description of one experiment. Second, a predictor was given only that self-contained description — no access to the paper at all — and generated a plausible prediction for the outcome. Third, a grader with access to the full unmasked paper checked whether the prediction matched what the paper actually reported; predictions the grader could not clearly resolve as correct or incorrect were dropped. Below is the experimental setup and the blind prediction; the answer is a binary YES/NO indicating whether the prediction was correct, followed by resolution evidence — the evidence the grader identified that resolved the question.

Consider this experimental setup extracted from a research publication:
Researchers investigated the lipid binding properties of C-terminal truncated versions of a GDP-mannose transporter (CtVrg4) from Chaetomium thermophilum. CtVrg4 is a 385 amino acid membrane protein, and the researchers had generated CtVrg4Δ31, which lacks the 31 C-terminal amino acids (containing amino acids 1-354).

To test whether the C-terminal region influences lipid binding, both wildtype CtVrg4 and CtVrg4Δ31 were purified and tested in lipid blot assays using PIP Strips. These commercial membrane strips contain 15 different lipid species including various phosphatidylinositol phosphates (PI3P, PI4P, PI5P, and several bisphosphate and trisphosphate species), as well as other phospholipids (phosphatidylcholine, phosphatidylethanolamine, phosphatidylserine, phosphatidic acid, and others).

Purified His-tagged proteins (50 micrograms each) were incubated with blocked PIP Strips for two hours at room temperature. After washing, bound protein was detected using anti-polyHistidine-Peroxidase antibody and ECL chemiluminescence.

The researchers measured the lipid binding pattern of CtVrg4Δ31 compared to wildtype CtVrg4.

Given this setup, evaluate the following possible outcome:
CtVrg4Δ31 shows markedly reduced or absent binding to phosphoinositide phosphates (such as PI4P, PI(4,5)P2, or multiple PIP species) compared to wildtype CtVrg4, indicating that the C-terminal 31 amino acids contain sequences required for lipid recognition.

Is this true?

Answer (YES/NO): NO